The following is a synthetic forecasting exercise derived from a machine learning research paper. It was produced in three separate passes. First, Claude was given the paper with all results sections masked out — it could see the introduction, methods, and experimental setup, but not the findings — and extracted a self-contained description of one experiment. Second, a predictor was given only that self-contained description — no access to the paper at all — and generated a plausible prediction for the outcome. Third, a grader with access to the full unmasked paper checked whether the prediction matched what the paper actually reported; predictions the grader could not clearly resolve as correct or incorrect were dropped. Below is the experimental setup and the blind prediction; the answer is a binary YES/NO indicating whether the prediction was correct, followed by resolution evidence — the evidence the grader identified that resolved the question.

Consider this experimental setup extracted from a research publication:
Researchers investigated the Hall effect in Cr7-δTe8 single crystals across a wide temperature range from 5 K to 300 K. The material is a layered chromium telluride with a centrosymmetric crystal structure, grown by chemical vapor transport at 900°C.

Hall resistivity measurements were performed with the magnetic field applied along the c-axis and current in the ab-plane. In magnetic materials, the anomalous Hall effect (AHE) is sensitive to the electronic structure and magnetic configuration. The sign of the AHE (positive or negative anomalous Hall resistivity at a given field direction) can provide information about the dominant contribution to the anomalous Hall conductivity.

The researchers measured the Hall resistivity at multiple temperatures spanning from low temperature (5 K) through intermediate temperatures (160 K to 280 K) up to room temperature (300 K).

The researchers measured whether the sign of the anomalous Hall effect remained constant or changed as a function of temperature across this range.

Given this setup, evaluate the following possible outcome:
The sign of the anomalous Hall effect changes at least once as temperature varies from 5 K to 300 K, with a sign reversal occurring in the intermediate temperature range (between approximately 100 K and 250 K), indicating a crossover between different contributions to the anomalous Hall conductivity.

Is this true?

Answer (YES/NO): NO